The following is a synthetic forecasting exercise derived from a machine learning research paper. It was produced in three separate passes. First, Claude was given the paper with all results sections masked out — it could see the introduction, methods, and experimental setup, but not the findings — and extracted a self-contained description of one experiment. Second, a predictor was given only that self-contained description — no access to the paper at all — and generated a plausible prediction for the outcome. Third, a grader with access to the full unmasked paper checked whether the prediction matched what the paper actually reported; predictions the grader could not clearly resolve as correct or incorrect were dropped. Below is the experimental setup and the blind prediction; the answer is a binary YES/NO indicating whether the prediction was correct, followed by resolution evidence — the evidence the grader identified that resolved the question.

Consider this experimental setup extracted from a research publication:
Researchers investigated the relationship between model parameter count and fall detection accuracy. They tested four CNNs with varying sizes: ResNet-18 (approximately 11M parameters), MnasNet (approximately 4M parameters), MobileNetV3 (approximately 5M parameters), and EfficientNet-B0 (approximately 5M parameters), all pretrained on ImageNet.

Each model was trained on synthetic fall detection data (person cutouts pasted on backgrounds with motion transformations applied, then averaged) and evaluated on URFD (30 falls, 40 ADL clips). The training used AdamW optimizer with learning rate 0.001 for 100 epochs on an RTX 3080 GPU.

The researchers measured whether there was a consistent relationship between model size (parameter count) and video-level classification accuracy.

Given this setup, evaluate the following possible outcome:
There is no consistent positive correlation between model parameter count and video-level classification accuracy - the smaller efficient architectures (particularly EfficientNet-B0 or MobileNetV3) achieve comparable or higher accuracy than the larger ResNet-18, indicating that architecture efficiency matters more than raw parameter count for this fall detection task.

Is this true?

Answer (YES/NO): YES